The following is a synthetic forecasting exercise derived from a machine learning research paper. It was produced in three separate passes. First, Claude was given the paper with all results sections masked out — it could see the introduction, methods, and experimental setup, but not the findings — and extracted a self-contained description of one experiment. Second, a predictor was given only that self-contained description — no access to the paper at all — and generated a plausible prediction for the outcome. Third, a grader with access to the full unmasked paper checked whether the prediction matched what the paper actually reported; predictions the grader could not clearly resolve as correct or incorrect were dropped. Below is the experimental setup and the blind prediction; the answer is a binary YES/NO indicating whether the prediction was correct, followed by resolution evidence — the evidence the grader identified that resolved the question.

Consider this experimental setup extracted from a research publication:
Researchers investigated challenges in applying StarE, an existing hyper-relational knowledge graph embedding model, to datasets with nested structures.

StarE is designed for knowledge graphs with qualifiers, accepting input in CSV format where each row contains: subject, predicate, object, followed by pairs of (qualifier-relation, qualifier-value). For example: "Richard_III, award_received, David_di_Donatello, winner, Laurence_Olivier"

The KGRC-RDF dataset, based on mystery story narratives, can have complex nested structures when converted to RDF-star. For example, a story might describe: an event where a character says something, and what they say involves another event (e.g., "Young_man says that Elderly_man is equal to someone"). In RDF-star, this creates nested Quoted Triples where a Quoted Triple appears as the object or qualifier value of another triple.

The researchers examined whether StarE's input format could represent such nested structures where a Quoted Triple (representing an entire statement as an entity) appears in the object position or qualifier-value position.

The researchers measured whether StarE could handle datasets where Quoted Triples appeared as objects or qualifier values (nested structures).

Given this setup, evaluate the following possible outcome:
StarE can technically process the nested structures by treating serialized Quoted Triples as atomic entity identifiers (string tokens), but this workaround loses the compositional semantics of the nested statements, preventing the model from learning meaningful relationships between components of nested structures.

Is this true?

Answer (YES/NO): NO